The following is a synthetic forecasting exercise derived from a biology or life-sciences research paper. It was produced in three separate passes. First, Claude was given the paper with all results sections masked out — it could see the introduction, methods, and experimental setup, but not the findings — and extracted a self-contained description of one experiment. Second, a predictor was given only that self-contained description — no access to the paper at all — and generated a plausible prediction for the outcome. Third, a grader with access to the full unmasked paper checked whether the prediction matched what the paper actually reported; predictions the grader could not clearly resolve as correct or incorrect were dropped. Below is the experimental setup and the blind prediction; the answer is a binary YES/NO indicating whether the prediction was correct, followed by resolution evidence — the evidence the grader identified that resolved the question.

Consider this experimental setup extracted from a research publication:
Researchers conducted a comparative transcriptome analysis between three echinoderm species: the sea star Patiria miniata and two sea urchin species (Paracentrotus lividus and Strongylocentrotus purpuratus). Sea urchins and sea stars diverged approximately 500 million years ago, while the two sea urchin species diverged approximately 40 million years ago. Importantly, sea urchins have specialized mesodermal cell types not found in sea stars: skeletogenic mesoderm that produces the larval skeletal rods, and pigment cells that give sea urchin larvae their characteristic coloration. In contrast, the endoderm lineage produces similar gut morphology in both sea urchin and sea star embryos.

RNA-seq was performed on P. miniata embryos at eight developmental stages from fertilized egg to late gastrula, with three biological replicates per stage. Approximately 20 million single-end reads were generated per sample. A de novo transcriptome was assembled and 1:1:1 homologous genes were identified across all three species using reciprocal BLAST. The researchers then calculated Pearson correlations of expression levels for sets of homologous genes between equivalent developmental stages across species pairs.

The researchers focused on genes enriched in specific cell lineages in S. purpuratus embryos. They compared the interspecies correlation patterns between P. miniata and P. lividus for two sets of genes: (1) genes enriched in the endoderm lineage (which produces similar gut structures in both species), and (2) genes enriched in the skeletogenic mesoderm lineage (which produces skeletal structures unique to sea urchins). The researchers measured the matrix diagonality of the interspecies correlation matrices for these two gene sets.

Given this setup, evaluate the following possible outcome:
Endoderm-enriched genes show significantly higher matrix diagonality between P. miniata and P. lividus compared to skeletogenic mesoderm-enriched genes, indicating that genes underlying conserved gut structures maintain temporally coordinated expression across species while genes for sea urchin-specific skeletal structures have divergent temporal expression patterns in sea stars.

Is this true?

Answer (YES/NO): NO